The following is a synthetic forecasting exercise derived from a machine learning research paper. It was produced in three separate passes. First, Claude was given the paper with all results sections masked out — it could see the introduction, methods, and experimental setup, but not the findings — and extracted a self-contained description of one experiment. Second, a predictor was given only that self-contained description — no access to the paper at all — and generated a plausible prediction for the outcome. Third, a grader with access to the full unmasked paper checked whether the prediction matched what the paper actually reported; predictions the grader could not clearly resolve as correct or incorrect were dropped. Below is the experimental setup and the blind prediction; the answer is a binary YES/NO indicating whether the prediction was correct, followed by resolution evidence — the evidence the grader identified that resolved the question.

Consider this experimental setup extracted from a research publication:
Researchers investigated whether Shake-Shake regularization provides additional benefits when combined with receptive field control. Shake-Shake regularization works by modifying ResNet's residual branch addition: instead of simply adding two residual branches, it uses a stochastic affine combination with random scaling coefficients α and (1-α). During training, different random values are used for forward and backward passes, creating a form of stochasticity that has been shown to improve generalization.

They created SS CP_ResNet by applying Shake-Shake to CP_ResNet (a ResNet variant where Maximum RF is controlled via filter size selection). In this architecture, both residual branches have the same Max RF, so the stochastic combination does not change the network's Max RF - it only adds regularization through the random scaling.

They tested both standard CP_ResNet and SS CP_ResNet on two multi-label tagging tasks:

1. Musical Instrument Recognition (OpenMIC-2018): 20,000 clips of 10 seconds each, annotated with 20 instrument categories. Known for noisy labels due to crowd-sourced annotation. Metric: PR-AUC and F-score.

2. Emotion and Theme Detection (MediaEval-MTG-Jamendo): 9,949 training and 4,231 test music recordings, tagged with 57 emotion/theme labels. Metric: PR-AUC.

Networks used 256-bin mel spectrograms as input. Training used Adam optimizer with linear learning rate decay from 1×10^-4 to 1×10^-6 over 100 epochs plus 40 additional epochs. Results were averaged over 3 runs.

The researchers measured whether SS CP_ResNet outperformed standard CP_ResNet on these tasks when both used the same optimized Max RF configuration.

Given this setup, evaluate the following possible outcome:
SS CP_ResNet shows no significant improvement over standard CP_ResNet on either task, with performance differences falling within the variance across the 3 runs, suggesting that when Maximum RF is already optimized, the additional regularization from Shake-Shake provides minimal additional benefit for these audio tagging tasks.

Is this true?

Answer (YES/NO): NO